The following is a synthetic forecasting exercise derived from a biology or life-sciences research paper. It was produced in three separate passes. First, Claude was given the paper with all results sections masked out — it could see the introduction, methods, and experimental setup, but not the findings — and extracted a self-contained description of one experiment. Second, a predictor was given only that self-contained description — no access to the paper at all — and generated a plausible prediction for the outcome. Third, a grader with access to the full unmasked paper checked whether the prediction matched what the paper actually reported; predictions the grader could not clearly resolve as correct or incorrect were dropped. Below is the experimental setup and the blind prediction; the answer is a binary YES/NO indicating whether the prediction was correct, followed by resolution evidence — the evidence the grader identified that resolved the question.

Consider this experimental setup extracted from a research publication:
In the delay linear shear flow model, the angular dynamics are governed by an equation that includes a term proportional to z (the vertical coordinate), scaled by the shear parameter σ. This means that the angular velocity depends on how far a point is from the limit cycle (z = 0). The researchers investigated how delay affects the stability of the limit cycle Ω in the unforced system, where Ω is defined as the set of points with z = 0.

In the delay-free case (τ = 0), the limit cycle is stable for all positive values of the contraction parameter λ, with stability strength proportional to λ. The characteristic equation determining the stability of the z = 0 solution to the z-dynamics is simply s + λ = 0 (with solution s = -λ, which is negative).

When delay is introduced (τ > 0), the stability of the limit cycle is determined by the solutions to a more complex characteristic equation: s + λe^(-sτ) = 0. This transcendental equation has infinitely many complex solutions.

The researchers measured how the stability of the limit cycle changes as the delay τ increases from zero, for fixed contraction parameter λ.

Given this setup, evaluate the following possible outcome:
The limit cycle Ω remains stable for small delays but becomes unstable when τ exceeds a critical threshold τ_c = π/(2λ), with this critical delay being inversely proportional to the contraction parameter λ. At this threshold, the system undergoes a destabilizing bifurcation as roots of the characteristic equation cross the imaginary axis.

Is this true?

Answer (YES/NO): NO